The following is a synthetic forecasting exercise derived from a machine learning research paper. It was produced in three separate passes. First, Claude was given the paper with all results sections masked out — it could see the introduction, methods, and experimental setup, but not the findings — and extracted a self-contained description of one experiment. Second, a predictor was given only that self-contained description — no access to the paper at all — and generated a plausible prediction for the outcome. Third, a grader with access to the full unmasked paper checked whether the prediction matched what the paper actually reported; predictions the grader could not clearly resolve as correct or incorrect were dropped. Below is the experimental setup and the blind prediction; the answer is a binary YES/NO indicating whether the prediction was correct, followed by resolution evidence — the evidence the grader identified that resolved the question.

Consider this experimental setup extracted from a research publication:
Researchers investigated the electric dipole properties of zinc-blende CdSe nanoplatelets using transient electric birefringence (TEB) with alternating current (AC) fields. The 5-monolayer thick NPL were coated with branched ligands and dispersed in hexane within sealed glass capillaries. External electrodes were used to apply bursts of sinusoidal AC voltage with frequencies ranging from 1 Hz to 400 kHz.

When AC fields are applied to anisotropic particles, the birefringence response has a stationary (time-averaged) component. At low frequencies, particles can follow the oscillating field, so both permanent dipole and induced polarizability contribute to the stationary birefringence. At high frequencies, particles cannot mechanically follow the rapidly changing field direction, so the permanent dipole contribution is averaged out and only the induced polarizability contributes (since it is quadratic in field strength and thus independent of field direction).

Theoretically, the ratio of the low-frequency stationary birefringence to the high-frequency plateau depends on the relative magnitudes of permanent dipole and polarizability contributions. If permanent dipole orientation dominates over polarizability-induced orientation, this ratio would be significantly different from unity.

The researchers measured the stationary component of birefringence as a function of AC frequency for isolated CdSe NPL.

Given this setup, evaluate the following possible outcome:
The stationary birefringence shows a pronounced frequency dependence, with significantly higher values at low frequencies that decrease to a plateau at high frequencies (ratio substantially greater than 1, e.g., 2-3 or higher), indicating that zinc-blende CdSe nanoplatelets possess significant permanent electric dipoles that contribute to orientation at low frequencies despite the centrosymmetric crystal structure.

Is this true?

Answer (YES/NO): YES